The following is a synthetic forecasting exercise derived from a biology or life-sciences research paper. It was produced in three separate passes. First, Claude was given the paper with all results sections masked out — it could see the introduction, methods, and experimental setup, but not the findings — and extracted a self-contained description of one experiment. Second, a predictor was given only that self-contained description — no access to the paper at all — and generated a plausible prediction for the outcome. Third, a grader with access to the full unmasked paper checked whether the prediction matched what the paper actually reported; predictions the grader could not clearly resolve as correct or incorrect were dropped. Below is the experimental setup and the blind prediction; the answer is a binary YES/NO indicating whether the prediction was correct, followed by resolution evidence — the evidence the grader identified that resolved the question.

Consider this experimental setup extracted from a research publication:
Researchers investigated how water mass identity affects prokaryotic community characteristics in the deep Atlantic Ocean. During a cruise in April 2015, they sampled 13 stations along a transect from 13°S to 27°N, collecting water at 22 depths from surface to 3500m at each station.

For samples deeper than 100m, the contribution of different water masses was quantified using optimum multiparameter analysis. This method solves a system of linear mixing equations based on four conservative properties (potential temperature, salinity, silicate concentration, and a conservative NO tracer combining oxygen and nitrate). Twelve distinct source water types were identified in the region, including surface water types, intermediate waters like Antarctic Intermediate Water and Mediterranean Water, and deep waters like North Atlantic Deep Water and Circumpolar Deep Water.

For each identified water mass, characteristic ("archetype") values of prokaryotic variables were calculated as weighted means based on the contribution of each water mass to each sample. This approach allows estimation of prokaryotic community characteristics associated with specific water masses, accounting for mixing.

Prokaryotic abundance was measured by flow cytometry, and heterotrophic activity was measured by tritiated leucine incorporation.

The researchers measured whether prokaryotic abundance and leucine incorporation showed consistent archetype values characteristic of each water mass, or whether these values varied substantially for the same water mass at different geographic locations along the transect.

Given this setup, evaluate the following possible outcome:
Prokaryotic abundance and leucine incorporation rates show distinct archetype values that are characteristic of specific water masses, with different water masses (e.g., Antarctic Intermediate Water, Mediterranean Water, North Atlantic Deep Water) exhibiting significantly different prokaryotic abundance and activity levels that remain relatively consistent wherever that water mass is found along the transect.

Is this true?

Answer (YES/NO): NO